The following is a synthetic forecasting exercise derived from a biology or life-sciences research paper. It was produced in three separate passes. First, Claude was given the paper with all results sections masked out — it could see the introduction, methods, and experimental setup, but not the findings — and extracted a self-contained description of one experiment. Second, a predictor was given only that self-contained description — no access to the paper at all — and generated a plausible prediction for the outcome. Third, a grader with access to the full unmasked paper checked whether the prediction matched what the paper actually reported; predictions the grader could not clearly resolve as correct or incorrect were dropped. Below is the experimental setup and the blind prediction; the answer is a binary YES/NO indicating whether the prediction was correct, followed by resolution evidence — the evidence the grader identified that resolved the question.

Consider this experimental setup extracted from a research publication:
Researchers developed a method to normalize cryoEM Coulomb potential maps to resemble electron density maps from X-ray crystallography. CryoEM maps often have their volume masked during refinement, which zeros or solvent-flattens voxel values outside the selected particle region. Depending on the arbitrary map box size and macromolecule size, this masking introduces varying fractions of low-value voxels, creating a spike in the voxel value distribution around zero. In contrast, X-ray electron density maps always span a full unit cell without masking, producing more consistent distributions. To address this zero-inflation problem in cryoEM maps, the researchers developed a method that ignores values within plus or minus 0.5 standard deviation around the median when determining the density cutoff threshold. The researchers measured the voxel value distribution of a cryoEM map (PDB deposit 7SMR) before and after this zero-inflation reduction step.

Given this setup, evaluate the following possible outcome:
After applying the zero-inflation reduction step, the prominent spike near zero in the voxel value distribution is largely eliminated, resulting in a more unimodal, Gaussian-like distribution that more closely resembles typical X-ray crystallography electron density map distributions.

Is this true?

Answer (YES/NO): YES